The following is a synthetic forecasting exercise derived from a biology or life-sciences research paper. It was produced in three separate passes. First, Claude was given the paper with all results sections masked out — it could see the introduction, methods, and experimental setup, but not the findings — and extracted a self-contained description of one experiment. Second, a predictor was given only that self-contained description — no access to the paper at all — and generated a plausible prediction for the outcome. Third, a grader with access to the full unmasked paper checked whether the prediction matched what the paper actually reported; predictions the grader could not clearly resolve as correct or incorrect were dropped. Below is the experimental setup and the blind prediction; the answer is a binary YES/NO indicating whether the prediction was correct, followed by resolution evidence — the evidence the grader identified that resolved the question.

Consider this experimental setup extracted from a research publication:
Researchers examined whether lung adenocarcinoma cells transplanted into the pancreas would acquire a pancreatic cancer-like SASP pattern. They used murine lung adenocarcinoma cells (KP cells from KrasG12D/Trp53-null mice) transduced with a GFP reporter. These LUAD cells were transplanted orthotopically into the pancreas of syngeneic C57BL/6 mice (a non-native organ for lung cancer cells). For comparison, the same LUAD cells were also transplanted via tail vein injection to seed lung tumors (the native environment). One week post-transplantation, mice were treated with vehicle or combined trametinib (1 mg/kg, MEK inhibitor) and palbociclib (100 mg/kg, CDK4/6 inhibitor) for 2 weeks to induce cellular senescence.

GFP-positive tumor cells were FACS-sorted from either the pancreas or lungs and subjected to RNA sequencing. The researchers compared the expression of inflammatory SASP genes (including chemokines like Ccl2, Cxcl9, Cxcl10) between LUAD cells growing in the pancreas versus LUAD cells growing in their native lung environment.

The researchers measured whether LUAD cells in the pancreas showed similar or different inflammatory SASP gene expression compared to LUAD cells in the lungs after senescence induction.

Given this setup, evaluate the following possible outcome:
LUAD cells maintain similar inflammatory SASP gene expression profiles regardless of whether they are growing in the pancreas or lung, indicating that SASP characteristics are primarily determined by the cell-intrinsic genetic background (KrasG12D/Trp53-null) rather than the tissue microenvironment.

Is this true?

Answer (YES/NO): NO